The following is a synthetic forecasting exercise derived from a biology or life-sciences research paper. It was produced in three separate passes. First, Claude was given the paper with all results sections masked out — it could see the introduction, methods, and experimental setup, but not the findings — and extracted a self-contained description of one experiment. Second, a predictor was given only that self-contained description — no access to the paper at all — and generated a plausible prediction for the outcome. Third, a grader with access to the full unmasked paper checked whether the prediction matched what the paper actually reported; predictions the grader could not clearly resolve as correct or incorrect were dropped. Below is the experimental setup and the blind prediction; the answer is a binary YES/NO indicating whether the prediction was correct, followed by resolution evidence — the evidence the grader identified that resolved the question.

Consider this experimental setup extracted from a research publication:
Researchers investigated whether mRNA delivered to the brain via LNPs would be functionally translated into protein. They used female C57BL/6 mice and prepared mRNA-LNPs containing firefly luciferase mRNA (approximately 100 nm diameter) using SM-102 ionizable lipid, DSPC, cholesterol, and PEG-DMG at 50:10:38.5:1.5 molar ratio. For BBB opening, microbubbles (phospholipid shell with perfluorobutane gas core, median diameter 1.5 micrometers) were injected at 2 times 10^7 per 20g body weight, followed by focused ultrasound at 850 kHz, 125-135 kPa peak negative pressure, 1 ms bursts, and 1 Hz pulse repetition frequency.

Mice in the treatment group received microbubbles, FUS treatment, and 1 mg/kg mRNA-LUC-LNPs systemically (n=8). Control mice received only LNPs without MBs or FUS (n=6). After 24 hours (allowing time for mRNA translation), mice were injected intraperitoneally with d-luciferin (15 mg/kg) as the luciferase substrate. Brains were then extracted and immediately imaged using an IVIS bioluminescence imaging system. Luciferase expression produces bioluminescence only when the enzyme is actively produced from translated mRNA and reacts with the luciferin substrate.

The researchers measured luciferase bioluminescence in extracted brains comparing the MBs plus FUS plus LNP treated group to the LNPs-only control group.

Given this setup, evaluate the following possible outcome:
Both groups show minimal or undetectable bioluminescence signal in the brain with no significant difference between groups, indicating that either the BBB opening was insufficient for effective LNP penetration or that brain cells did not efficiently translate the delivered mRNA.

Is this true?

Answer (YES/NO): NO